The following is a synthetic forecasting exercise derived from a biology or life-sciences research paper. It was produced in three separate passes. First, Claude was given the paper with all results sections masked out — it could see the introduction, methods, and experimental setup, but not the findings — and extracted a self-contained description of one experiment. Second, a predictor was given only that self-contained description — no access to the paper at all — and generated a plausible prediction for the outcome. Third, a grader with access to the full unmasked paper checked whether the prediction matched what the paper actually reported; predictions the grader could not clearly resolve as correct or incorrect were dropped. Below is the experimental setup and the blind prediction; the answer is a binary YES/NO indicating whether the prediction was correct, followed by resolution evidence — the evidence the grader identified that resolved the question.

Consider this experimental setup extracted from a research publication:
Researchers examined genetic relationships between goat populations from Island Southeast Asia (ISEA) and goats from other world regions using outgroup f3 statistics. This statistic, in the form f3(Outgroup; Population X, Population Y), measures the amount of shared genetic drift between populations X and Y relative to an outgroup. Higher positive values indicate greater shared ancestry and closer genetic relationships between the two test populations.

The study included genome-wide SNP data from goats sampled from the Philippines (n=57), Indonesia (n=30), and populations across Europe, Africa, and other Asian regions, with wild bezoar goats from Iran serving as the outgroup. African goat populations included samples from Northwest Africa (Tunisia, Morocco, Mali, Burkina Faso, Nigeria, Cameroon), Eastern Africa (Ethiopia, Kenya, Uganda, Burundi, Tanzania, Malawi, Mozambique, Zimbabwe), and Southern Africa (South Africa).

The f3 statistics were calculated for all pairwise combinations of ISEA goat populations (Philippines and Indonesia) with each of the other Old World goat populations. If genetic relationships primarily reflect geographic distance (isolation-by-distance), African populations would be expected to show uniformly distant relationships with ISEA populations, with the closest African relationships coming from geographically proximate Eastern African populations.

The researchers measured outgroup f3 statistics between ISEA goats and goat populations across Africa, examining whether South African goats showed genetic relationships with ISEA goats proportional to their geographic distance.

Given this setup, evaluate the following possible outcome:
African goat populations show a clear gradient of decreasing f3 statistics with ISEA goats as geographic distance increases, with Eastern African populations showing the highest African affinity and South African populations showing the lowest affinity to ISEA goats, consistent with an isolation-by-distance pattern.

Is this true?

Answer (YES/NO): NO